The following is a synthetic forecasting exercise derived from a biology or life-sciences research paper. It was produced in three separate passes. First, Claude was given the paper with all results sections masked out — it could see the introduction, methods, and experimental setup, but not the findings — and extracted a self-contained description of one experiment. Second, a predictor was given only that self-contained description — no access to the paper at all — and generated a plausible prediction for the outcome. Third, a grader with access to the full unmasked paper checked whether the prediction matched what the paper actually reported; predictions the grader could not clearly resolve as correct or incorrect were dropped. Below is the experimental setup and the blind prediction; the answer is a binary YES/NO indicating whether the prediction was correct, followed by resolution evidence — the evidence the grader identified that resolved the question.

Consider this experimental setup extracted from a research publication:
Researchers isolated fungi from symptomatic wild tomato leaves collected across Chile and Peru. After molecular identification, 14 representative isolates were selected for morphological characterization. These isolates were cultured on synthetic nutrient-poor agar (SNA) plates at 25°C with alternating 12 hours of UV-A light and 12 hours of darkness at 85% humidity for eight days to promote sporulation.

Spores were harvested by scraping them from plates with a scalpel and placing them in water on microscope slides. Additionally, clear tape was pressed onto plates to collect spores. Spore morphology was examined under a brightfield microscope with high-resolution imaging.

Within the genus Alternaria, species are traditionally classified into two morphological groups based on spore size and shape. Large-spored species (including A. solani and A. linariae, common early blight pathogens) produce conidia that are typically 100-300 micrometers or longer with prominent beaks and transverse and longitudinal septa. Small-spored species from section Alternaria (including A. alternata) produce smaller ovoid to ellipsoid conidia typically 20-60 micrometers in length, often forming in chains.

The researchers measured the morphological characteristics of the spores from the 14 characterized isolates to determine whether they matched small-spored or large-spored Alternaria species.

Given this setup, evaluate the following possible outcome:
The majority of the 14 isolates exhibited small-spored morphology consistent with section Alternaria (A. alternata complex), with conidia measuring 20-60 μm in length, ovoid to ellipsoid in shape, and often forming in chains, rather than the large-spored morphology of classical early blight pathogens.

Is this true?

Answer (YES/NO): YES